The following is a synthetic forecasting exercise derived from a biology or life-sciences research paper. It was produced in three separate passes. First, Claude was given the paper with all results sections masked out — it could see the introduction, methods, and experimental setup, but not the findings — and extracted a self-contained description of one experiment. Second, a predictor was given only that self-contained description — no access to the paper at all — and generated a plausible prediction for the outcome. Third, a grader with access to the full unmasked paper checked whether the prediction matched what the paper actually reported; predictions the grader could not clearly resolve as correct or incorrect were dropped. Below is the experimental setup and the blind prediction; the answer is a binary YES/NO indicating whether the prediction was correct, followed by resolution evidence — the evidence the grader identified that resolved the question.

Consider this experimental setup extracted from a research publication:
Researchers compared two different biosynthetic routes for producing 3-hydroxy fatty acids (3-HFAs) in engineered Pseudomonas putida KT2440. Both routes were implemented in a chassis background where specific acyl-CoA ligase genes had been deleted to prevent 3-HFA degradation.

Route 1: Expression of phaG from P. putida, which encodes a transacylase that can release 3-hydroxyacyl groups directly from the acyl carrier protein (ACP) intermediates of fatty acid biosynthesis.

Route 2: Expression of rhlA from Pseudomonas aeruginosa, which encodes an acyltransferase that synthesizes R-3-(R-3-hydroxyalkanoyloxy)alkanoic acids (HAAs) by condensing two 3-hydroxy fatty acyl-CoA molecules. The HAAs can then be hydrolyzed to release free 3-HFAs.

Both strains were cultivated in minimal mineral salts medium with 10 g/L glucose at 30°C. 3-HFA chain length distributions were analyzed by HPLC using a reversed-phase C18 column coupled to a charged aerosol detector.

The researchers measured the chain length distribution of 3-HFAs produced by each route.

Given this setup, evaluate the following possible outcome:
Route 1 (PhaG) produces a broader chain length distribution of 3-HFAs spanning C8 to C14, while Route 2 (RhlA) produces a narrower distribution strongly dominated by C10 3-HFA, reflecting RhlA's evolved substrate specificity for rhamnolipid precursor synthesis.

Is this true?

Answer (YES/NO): YES